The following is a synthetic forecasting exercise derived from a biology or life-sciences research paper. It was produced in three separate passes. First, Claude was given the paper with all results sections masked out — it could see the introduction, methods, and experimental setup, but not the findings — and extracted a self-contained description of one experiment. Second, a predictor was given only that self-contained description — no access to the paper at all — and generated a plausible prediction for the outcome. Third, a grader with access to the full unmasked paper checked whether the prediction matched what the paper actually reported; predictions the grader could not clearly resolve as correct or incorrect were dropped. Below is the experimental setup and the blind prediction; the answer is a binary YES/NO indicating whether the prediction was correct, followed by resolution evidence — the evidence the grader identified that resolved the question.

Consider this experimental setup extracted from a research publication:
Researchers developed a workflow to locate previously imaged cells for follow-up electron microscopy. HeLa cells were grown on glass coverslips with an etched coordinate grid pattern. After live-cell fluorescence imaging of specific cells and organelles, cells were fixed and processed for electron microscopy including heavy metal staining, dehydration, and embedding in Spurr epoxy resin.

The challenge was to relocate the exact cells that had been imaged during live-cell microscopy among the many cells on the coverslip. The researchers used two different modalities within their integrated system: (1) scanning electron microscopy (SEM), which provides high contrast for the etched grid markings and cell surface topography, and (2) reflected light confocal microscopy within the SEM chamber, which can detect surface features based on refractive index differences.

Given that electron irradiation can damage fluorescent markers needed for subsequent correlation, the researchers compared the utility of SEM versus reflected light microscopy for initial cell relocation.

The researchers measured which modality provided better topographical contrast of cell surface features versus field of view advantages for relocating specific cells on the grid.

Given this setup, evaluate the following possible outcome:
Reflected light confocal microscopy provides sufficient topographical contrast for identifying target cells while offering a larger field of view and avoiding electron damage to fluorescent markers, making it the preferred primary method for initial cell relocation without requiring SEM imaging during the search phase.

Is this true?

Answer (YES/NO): NO